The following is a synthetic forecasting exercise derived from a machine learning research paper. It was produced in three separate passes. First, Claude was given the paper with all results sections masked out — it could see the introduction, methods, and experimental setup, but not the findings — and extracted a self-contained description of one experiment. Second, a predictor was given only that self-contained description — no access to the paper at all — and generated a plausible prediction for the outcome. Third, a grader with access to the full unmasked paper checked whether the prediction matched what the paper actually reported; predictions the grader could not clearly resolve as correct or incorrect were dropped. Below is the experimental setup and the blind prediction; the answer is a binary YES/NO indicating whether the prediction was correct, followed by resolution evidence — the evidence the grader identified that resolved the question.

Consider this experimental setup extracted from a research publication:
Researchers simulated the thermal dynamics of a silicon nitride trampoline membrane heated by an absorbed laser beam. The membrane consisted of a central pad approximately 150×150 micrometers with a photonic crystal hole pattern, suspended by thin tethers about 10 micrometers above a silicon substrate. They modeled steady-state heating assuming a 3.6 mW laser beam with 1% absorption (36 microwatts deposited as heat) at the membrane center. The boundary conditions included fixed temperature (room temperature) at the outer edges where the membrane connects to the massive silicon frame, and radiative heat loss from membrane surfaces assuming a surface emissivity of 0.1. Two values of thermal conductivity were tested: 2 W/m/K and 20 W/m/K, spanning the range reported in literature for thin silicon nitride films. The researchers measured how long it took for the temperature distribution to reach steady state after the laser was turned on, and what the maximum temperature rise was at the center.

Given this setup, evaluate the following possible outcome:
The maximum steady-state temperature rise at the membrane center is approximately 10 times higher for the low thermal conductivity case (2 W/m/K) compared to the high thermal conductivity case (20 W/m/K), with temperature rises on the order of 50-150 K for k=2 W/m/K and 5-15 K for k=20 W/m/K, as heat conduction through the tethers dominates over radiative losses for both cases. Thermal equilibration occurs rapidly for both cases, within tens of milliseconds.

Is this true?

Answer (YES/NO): NO